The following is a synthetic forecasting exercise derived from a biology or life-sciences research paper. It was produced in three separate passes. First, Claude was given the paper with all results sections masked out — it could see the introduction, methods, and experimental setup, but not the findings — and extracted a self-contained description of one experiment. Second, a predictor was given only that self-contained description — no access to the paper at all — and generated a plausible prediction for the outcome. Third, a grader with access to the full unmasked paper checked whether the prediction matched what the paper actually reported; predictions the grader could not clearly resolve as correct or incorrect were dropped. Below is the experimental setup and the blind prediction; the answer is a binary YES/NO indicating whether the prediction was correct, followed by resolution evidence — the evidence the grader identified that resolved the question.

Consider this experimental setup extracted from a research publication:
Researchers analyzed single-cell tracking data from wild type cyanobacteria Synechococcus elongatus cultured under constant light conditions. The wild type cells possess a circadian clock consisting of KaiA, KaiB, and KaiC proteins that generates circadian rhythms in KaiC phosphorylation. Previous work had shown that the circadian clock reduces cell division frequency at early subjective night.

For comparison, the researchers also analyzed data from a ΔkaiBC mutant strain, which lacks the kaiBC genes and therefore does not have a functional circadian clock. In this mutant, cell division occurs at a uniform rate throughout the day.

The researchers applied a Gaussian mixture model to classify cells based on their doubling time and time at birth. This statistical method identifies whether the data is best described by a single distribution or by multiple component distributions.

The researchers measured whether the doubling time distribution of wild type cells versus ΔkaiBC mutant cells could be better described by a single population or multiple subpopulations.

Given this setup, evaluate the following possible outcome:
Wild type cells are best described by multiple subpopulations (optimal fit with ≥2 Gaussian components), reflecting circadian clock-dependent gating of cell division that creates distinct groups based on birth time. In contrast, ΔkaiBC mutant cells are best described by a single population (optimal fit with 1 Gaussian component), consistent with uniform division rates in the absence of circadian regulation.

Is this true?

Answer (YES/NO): YES